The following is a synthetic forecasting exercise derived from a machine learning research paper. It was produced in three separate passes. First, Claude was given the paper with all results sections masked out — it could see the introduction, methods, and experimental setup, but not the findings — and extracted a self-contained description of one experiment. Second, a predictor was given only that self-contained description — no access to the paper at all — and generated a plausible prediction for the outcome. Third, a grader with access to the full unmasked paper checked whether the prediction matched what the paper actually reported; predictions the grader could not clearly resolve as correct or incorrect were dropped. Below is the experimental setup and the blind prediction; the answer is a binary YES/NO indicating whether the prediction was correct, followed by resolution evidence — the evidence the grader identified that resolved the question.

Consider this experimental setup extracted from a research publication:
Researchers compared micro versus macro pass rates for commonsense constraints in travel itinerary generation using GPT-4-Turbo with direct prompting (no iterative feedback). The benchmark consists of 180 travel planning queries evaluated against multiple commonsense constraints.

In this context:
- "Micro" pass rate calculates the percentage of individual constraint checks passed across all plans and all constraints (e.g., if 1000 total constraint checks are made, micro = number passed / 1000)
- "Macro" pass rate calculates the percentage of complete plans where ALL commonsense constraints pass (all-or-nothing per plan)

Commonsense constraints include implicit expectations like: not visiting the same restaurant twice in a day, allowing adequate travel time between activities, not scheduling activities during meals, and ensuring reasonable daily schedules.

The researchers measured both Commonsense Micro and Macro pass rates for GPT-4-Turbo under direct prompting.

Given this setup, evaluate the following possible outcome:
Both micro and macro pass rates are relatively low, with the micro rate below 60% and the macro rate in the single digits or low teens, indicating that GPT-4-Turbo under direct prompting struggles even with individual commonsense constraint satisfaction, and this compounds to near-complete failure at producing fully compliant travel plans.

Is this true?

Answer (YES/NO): NO